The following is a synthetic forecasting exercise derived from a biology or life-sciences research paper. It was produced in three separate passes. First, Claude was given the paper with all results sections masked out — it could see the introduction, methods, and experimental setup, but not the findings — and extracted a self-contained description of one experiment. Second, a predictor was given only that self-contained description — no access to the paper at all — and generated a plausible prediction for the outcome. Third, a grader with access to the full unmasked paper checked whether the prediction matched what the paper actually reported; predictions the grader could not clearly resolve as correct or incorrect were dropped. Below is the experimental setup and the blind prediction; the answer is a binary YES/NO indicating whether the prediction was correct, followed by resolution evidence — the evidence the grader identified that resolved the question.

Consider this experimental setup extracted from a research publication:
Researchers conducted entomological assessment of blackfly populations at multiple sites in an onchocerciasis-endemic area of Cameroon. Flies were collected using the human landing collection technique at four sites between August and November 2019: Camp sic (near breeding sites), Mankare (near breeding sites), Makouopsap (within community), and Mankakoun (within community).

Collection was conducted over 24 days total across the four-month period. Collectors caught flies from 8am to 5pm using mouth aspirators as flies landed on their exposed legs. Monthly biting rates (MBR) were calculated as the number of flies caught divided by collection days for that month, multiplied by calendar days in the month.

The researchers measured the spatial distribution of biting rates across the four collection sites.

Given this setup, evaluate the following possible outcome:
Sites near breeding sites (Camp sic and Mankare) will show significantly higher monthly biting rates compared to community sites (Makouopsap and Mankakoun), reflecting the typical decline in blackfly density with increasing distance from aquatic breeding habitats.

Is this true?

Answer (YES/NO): NO